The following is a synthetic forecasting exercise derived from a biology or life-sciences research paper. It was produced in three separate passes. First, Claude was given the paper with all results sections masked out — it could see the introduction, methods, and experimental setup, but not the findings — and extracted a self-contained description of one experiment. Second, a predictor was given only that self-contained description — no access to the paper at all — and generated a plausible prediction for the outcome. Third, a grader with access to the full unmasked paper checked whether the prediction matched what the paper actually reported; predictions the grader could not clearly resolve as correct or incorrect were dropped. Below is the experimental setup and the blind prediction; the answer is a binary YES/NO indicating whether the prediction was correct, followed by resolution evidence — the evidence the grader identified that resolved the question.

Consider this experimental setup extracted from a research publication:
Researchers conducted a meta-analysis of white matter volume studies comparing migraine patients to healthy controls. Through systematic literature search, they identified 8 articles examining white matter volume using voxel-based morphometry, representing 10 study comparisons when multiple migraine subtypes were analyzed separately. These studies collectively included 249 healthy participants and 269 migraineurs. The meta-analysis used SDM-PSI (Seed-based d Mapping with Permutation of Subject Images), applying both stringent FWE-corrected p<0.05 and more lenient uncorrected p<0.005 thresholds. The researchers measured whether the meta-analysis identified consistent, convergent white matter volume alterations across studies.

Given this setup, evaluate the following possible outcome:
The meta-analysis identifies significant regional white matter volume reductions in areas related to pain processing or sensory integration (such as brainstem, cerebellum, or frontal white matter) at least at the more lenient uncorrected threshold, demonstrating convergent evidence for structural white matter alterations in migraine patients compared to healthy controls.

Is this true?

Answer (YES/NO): NO